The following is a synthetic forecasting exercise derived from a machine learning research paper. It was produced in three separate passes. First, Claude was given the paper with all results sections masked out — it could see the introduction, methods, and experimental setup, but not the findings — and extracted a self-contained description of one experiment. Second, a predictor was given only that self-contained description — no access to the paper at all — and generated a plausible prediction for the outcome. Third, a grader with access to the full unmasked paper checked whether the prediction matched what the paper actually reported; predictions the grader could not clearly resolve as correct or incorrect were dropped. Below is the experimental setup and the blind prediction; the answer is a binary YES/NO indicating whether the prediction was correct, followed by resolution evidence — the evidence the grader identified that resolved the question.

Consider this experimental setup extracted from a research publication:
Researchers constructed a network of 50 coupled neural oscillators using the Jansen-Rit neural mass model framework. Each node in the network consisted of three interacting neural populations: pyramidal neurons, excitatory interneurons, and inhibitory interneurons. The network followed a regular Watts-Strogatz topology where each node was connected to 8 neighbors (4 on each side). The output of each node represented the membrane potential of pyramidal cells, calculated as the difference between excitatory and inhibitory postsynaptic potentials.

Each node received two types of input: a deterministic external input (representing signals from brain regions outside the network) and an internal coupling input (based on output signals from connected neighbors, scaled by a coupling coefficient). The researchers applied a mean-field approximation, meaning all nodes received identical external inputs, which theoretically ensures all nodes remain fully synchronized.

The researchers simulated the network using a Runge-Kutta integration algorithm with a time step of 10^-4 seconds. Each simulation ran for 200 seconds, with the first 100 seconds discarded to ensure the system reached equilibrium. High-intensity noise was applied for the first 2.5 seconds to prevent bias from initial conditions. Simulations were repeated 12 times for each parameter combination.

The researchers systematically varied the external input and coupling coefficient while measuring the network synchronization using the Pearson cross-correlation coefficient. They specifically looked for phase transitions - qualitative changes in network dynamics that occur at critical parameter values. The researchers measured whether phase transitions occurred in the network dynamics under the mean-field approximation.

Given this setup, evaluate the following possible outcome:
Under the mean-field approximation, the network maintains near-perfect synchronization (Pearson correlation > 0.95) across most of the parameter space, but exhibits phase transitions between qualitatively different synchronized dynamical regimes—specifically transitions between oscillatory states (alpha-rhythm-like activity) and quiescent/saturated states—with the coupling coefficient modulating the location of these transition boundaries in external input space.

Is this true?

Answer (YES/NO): NO